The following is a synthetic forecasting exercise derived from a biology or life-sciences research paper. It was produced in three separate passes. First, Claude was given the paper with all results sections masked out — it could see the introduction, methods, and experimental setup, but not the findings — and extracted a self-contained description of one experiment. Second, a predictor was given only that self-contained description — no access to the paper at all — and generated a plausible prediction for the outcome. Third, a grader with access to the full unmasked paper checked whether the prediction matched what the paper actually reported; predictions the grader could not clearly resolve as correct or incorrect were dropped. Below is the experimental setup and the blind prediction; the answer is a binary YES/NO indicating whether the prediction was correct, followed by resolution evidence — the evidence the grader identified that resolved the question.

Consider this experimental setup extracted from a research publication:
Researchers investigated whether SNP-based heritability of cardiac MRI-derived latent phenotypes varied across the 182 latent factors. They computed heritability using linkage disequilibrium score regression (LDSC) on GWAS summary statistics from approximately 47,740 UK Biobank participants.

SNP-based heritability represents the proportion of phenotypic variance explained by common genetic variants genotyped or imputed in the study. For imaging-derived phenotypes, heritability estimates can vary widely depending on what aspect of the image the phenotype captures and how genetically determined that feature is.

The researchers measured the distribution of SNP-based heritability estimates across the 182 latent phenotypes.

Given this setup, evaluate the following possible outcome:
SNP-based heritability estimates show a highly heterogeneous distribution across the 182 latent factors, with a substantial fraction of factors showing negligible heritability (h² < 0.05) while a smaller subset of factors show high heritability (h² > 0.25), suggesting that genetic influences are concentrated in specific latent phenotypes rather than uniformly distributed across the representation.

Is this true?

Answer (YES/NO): NO